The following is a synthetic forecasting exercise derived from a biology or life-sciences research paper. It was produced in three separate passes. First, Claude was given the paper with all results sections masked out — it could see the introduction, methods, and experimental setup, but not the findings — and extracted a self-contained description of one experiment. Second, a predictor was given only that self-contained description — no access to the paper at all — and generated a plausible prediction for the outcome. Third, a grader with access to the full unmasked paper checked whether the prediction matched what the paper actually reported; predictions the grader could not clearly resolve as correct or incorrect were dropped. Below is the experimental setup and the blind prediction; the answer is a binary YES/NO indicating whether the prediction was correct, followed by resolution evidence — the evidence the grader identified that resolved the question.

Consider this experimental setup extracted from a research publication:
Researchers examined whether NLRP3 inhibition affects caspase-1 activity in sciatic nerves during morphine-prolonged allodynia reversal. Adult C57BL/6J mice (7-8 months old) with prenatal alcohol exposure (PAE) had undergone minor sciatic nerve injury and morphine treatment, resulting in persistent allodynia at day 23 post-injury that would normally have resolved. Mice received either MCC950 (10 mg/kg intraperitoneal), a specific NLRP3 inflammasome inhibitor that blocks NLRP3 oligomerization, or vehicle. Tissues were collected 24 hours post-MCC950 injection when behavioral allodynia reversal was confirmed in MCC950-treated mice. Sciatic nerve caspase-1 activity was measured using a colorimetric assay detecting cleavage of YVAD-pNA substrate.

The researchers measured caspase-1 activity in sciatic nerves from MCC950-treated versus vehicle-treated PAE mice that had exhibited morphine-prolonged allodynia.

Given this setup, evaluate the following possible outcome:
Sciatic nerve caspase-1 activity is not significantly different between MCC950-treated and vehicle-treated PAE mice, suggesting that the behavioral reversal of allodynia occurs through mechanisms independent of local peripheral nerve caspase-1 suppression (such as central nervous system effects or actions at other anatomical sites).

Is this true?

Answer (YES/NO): NO